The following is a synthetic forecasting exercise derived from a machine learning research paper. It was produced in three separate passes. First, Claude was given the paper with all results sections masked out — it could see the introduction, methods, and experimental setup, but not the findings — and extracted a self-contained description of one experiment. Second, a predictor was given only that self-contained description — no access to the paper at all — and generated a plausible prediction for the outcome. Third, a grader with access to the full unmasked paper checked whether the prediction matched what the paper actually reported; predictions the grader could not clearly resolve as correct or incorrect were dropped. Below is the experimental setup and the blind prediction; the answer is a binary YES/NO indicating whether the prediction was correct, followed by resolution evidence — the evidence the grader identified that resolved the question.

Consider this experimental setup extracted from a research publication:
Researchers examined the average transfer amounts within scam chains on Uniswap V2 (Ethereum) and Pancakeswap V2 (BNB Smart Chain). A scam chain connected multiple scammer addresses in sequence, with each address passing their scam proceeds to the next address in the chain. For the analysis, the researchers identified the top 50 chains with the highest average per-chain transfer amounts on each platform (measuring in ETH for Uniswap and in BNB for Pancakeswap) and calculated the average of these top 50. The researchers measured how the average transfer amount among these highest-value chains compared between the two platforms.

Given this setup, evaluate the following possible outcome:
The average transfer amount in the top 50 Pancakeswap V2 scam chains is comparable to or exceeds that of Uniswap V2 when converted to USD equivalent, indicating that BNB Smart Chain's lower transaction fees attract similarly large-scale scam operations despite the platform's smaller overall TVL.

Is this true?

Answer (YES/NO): NO